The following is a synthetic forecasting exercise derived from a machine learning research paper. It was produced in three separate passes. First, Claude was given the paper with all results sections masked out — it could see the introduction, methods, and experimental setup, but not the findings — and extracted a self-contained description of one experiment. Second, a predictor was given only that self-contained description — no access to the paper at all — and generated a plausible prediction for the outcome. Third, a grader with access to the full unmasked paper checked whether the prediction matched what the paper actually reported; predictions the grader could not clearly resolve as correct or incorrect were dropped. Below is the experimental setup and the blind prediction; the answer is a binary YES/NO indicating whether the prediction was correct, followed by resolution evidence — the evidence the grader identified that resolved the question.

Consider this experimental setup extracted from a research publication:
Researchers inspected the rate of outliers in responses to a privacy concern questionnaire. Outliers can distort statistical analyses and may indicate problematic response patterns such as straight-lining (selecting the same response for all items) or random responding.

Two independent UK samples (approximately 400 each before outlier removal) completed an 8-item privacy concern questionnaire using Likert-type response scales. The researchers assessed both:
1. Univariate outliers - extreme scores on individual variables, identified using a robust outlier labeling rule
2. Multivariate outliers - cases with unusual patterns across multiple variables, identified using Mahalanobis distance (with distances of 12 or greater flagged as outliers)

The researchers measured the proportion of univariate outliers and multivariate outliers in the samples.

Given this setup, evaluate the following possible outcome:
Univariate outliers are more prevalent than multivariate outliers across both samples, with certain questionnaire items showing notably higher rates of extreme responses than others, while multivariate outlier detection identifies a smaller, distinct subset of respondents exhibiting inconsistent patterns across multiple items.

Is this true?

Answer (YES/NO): NO